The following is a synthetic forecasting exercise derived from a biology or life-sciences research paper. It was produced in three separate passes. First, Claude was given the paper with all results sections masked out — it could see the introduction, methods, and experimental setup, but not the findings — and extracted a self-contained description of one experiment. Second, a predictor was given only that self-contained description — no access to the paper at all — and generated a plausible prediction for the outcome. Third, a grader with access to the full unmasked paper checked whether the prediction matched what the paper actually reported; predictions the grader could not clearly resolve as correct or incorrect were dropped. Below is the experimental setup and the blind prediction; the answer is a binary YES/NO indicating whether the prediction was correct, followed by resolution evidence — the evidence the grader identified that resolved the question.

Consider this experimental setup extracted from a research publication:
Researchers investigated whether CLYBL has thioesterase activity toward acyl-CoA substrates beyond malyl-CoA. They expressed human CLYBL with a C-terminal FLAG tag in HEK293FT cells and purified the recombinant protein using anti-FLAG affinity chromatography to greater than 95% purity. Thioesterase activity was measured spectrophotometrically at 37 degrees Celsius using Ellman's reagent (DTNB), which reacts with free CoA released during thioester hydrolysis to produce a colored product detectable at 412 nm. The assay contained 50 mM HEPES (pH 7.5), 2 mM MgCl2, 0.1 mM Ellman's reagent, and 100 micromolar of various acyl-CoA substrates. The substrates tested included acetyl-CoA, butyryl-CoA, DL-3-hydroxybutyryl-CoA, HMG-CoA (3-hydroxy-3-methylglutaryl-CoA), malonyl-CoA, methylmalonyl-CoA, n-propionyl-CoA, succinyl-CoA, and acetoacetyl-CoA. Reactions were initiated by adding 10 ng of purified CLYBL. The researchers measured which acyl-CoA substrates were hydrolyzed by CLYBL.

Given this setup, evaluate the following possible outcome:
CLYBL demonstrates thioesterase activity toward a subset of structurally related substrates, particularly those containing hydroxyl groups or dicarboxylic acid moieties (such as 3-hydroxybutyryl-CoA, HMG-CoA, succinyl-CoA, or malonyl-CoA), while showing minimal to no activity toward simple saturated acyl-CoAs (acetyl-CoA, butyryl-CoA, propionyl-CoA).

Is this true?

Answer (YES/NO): NO